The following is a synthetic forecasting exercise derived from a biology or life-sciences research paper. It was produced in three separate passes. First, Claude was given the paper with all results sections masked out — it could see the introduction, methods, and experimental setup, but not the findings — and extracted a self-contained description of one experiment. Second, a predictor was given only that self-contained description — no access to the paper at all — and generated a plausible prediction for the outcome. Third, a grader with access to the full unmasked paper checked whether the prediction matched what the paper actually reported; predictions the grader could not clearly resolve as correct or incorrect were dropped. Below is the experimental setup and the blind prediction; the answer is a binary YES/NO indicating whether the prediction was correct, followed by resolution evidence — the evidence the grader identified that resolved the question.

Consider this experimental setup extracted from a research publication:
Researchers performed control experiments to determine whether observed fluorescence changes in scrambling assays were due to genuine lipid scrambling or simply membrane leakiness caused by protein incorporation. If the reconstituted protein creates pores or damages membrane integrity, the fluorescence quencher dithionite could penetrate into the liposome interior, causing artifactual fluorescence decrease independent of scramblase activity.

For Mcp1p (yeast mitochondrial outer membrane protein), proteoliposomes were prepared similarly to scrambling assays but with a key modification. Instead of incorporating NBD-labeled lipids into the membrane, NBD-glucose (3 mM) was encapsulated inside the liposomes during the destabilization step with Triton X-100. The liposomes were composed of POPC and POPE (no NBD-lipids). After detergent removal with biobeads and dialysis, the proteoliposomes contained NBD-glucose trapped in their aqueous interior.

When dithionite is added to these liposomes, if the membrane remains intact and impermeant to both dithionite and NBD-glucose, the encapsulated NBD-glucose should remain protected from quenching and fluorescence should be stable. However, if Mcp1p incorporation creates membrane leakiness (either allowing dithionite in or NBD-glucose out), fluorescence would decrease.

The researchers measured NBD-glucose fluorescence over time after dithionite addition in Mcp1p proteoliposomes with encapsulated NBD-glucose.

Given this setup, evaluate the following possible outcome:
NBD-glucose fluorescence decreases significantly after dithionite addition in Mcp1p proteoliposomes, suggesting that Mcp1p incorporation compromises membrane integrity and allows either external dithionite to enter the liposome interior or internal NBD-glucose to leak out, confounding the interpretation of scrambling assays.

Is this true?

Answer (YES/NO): NO